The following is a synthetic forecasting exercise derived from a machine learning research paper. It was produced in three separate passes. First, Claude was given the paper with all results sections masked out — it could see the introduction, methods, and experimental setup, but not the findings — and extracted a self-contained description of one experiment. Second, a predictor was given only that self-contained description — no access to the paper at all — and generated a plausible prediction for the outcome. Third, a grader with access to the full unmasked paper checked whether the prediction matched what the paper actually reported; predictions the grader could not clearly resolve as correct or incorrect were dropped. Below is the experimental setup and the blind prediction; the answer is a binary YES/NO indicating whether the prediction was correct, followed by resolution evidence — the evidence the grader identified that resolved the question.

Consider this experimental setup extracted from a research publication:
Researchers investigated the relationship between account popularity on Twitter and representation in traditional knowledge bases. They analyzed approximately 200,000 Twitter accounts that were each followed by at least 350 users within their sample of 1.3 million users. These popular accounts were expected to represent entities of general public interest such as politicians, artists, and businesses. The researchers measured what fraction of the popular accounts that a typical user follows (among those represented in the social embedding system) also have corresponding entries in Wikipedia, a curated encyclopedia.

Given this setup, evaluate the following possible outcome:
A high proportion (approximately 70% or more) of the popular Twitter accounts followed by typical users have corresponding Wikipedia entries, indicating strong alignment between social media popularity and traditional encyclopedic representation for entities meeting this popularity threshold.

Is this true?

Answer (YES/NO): NO